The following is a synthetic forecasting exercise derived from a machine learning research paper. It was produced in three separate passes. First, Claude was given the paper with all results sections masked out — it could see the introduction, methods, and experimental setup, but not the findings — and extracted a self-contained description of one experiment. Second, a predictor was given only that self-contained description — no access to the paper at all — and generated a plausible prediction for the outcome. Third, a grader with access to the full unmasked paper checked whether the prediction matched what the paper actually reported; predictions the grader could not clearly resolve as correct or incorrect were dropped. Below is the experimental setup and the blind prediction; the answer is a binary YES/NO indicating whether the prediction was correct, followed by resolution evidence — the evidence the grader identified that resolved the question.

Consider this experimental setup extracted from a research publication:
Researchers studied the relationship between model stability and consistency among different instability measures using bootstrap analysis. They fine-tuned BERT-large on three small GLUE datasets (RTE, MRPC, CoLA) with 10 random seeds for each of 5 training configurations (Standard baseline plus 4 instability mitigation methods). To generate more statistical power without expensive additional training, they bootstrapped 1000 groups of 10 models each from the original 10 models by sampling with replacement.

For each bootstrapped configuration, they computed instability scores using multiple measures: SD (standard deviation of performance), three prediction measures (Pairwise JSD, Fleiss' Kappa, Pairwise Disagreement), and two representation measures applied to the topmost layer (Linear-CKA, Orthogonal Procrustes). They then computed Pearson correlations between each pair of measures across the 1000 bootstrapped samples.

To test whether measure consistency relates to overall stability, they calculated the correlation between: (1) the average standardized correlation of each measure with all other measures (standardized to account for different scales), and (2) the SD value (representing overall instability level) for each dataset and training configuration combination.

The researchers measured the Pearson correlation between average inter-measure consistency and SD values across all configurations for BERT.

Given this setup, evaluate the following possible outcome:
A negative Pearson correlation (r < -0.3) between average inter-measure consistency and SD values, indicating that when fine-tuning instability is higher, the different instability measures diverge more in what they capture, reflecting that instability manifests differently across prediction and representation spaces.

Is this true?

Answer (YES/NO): NO